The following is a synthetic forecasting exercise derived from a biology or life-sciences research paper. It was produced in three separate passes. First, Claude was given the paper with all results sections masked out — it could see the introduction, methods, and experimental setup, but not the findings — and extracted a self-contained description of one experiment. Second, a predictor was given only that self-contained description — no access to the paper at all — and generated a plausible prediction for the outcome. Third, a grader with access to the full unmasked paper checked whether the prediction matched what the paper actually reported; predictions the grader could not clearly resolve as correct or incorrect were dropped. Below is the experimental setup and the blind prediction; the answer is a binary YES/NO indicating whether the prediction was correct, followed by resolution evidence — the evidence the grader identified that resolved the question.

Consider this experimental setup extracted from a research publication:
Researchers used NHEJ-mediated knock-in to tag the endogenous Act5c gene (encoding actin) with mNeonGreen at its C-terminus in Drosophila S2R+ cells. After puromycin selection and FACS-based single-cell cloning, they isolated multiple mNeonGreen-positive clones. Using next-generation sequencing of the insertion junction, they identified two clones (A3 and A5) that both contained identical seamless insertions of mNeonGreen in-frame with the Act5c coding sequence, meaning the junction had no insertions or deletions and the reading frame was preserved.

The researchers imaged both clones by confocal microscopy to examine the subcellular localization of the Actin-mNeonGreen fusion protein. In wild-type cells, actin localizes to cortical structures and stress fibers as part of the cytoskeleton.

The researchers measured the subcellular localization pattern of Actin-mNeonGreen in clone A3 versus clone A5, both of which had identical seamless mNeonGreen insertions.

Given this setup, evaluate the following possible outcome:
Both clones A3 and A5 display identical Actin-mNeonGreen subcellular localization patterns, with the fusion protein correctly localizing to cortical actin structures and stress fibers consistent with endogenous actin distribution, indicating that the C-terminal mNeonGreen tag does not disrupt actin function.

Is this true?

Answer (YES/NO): NO